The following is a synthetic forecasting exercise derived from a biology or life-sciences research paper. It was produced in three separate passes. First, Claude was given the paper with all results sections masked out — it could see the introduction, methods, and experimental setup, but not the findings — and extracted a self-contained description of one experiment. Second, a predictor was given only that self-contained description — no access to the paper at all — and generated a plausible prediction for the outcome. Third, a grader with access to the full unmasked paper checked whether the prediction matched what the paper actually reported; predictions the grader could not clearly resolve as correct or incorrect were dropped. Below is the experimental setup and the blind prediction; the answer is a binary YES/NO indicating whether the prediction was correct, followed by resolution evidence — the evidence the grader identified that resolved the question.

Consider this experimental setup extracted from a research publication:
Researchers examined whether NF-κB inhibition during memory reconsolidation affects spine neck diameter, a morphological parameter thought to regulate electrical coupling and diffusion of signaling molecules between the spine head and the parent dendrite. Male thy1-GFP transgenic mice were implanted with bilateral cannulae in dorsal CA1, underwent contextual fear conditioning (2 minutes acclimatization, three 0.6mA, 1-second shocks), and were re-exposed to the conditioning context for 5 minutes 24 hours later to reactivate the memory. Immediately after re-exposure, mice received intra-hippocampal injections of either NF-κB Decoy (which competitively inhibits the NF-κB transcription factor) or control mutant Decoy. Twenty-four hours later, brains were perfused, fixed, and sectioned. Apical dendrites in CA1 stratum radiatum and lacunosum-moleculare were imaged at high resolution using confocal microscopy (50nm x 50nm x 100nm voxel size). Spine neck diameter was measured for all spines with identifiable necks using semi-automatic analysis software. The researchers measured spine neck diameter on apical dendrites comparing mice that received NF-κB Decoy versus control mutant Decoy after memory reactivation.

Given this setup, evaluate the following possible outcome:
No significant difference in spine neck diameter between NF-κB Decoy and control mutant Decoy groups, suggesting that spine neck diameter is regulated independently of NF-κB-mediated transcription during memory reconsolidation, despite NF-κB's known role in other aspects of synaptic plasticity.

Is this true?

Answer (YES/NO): NO